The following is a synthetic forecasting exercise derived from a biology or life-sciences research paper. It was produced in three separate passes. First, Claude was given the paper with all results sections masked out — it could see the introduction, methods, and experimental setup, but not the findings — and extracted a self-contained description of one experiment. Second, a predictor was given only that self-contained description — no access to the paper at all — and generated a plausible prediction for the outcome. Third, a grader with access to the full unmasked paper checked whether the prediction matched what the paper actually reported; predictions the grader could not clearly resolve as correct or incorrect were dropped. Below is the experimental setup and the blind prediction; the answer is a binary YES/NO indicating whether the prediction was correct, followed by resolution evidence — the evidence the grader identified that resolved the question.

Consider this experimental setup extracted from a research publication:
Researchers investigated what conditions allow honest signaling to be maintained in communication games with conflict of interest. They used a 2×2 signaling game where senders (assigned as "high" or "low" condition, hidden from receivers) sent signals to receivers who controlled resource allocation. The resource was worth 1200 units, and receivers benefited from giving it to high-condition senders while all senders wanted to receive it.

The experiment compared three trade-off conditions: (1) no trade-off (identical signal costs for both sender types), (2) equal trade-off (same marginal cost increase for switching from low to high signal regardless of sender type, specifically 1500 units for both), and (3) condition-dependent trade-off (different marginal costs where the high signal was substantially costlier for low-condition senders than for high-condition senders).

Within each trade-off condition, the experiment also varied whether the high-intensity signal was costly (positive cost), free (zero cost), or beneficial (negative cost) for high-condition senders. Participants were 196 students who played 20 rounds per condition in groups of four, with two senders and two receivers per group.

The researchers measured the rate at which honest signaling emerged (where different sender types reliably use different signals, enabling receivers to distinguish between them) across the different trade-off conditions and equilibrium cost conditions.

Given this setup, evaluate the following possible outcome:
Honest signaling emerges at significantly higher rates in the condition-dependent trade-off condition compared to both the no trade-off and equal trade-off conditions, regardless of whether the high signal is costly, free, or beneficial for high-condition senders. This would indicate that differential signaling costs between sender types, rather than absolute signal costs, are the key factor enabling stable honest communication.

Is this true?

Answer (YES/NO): YES